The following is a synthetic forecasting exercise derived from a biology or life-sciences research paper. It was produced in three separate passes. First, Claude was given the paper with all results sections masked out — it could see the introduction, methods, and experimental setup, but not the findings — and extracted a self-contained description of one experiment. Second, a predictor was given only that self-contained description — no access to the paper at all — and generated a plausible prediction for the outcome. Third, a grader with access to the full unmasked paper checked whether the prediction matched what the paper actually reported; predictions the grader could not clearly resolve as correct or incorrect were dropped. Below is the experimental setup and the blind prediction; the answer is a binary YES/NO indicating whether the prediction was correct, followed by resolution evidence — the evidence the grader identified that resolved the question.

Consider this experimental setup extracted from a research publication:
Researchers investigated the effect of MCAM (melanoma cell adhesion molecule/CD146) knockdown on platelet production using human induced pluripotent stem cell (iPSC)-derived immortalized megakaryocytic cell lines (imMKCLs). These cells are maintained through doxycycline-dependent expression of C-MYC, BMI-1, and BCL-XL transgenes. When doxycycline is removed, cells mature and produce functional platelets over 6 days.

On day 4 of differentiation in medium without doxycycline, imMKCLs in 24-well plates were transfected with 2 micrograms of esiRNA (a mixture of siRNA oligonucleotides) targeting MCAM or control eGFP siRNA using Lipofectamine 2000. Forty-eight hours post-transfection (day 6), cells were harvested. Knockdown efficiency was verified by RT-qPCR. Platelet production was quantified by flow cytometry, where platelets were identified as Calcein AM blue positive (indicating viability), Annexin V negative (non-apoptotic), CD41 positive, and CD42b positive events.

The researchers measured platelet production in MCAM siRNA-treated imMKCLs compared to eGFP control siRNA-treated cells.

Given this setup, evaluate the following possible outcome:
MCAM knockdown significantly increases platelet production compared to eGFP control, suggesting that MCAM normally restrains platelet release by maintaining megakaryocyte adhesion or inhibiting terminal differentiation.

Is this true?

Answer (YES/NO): NO